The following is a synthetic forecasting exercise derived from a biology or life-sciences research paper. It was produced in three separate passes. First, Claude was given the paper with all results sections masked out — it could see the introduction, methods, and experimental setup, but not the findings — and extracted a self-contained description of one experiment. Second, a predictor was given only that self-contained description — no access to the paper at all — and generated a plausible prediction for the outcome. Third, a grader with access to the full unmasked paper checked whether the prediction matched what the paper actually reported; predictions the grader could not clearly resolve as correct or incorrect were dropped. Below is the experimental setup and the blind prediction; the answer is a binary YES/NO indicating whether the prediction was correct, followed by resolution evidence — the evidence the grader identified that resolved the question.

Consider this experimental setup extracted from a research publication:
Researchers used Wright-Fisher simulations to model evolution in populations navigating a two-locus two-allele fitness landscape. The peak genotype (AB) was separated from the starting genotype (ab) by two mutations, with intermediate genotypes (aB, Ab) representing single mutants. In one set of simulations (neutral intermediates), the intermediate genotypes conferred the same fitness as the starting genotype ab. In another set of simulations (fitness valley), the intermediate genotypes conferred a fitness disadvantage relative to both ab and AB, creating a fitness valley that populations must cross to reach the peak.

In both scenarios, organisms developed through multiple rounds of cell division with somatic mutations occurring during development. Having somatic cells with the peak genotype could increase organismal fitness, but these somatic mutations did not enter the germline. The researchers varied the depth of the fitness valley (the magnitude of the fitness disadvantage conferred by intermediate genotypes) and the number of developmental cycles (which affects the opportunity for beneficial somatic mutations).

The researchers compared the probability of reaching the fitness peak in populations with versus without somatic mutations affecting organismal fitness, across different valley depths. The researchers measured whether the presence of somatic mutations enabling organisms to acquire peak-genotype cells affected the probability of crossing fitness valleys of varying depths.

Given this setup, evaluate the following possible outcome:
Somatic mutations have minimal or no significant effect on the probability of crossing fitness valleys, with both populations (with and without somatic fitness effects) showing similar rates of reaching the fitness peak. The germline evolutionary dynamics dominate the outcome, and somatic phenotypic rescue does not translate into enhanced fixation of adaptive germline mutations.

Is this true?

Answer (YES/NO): NO